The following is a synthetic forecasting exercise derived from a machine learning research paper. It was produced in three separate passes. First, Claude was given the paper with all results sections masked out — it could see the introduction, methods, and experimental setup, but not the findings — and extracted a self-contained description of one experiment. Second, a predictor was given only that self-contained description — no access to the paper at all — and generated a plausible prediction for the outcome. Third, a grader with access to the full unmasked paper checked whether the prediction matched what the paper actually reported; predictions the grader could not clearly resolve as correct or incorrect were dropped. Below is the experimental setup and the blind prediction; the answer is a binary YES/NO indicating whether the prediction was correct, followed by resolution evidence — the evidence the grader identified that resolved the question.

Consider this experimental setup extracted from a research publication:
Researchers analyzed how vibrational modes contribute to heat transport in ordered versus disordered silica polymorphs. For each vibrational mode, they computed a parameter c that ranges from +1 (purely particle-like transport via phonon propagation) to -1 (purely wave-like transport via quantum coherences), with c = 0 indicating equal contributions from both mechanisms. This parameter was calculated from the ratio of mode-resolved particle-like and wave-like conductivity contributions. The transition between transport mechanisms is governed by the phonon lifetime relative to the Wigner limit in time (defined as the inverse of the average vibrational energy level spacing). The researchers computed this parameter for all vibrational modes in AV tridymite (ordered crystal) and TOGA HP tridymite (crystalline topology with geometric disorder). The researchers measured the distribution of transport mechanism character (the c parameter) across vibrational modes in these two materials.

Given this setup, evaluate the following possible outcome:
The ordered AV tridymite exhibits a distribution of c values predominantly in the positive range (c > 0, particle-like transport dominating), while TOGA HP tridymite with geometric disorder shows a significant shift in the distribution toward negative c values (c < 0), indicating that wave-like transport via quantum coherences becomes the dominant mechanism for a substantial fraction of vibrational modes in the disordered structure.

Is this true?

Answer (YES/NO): YES